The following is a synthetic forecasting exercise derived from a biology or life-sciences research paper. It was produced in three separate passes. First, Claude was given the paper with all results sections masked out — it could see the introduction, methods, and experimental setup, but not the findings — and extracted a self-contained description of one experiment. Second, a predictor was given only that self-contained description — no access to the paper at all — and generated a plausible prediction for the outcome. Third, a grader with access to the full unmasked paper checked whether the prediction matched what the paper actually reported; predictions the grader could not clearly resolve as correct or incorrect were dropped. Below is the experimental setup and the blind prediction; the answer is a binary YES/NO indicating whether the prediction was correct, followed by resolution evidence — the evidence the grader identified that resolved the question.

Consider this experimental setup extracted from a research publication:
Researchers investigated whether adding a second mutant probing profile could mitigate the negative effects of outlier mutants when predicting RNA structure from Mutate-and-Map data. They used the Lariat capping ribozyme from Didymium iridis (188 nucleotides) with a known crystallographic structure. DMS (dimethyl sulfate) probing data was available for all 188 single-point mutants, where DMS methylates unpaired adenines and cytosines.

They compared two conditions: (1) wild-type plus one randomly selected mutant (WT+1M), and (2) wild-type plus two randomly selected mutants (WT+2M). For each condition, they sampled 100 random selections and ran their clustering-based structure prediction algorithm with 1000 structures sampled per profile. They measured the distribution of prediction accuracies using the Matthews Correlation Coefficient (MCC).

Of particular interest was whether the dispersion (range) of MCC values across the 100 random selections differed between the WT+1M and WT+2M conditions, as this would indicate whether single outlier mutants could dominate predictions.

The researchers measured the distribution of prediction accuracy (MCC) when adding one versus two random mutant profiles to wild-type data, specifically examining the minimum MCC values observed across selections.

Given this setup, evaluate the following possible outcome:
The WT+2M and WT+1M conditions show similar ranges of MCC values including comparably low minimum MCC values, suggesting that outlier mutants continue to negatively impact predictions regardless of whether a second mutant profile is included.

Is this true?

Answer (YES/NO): NO